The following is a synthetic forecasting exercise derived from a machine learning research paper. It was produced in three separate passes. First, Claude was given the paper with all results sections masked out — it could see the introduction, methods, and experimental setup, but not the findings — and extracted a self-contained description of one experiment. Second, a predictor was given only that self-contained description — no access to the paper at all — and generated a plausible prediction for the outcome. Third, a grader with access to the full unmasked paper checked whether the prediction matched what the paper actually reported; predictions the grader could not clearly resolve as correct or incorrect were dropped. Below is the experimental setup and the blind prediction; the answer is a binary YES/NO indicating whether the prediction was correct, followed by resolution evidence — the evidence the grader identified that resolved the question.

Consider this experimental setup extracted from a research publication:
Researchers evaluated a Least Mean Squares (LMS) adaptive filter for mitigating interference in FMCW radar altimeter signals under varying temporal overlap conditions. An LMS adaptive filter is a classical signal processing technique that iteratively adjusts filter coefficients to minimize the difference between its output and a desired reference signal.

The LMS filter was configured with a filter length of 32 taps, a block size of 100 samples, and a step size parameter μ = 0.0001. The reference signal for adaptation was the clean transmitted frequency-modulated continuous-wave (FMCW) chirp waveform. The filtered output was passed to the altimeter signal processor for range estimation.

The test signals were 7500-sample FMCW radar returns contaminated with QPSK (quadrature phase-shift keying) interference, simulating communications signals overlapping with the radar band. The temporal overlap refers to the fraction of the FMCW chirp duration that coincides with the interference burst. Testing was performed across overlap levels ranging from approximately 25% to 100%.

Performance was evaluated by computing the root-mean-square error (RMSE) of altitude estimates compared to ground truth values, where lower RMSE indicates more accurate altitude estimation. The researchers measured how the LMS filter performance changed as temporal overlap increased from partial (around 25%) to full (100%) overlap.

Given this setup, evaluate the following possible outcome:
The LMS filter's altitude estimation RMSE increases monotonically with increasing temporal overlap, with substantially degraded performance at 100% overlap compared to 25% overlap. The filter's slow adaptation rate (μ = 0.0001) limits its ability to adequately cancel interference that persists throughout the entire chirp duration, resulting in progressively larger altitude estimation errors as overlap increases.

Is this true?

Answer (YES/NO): YES